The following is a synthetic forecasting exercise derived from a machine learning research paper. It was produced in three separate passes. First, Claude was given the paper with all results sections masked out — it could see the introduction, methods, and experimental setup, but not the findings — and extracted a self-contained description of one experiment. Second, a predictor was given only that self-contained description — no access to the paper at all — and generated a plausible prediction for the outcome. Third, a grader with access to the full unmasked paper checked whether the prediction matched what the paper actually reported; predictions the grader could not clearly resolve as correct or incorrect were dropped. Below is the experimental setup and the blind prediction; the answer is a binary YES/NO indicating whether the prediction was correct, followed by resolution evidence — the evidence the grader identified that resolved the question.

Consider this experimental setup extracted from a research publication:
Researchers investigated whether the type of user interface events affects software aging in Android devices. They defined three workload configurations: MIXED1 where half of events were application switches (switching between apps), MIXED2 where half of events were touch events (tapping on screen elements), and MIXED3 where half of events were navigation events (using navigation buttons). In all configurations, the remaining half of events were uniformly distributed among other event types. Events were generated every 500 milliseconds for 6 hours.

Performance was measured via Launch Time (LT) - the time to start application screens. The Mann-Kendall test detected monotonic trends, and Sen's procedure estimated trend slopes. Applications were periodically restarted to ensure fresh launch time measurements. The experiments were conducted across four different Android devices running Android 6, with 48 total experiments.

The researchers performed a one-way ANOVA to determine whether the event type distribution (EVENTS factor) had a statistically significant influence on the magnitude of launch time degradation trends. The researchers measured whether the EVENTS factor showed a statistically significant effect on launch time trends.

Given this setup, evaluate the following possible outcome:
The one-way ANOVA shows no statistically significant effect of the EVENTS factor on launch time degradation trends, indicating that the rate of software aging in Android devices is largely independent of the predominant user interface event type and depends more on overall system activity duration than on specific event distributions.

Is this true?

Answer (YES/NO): YES